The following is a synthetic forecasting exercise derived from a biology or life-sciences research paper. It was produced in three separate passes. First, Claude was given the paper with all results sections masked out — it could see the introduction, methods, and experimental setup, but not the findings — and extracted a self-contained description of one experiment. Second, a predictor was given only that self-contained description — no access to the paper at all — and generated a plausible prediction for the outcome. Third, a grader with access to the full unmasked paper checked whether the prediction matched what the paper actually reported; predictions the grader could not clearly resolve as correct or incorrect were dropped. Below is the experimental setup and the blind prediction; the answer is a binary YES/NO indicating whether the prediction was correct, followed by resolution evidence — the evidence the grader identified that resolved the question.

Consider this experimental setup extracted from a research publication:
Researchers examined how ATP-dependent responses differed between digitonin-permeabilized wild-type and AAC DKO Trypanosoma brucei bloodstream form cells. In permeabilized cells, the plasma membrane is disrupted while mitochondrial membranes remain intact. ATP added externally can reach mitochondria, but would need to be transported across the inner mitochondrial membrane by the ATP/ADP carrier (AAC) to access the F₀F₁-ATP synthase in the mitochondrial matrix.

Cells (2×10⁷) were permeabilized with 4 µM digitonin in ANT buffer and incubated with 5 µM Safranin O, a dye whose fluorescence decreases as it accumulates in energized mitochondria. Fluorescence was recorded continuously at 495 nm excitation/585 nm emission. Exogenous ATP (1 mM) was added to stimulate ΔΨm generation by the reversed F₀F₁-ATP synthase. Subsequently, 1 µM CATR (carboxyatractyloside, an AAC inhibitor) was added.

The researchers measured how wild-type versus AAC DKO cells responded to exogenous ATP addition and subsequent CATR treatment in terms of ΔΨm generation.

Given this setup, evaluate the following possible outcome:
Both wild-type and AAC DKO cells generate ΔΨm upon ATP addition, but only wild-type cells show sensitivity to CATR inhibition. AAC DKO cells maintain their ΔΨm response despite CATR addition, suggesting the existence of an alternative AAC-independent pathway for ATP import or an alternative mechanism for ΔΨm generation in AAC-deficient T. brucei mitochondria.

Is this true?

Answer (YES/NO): NO